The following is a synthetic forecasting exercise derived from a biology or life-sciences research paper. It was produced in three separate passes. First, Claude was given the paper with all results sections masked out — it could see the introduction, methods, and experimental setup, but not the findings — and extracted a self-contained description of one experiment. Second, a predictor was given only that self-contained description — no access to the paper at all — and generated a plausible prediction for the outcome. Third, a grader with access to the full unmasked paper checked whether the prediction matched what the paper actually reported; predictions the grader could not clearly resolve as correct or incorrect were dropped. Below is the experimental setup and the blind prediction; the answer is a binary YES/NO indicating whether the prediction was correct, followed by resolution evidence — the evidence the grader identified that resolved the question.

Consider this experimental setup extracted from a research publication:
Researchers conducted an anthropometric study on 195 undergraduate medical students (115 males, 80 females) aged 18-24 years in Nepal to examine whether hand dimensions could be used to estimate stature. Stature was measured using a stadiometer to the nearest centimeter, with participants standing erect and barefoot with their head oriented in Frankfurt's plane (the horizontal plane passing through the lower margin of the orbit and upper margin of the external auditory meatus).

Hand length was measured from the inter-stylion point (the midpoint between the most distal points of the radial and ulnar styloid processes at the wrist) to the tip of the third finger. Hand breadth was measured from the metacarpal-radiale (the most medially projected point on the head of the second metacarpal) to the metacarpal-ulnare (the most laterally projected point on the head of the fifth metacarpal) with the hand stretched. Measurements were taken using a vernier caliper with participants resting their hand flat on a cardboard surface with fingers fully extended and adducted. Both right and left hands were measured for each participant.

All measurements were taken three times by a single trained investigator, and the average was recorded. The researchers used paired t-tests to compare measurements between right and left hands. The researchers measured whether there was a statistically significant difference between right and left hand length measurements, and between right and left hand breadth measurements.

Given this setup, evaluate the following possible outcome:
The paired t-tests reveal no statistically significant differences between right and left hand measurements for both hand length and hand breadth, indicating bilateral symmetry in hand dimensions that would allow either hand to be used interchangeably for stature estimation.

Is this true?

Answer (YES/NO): YES